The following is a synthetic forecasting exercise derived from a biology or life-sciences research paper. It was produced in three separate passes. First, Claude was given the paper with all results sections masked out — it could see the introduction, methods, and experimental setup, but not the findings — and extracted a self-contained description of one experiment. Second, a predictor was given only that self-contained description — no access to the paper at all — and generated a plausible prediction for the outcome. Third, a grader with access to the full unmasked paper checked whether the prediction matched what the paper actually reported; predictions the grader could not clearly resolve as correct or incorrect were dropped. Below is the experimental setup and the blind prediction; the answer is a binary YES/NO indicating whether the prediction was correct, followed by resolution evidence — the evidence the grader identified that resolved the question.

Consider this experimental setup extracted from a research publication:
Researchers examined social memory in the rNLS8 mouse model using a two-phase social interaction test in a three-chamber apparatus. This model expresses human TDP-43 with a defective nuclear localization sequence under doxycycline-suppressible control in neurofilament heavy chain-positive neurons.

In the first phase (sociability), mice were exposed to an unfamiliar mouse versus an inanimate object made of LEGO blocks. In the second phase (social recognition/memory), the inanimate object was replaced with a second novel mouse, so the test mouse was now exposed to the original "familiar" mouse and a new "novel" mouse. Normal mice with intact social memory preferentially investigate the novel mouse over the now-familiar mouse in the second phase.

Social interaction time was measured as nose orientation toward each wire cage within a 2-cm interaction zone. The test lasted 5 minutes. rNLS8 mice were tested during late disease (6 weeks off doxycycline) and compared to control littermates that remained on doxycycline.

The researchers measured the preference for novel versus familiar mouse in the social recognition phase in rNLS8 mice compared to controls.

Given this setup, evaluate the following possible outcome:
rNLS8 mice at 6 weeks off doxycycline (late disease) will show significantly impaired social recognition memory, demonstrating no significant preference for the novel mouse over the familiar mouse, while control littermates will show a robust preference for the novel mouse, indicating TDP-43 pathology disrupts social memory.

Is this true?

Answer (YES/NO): YES